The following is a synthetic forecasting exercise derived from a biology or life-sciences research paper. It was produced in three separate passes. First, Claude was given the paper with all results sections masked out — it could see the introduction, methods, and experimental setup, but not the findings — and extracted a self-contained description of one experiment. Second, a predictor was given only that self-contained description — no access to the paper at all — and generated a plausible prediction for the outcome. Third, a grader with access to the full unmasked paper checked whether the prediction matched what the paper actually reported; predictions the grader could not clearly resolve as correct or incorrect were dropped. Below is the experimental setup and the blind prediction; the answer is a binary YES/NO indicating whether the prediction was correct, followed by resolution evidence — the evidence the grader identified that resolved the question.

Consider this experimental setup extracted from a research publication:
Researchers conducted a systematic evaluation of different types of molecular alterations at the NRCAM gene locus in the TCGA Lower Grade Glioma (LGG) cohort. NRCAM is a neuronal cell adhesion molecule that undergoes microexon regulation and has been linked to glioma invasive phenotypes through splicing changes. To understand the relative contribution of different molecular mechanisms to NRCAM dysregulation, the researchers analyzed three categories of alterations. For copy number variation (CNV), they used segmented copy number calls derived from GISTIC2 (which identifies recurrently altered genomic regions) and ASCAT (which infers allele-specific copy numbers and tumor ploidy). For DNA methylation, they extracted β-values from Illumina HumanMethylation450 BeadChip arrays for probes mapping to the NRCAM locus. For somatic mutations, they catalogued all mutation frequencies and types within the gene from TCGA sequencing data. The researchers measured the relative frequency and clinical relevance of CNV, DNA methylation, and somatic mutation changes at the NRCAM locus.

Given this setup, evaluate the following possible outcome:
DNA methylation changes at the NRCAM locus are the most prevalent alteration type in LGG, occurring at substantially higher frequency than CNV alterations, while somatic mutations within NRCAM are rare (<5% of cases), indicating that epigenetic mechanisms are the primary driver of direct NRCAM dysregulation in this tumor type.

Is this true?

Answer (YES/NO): NO